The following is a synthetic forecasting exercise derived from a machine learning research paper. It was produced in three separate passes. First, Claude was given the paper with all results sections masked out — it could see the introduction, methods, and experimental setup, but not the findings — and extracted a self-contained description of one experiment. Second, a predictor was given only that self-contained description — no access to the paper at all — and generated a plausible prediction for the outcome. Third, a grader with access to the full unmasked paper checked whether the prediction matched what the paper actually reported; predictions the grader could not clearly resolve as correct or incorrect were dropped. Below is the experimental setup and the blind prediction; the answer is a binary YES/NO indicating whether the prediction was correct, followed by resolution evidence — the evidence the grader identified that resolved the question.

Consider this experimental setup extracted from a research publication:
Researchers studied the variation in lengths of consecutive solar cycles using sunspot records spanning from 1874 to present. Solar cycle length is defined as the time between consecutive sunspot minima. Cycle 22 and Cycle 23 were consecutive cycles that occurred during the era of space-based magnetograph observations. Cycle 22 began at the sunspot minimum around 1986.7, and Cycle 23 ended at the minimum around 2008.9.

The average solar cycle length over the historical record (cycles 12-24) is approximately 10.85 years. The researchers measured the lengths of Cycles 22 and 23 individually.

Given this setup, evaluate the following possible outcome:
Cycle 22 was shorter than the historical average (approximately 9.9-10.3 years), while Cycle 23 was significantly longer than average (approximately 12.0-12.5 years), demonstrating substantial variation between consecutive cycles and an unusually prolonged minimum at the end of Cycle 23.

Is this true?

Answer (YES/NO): NO